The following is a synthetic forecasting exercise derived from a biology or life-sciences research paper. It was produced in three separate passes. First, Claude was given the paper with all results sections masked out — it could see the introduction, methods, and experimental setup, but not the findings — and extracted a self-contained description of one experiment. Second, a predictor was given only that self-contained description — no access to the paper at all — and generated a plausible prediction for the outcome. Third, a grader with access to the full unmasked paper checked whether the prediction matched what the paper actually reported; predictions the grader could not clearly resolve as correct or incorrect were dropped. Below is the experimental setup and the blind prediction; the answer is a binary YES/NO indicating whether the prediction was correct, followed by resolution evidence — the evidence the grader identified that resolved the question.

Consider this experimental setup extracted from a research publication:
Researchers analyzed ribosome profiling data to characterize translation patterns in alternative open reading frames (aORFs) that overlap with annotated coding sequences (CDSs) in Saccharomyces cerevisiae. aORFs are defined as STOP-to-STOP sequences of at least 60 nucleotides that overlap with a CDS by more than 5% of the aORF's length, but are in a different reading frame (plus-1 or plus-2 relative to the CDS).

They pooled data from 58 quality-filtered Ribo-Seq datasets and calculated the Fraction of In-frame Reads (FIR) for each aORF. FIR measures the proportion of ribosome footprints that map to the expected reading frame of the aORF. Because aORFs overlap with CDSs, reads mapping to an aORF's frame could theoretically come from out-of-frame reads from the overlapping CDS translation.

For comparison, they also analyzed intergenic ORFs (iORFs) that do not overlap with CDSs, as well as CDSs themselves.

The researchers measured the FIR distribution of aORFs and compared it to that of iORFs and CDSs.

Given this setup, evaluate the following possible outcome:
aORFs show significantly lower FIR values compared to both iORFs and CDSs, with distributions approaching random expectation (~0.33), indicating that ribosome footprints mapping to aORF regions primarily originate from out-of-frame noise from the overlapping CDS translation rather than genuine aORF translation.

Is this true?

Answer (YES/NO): NO